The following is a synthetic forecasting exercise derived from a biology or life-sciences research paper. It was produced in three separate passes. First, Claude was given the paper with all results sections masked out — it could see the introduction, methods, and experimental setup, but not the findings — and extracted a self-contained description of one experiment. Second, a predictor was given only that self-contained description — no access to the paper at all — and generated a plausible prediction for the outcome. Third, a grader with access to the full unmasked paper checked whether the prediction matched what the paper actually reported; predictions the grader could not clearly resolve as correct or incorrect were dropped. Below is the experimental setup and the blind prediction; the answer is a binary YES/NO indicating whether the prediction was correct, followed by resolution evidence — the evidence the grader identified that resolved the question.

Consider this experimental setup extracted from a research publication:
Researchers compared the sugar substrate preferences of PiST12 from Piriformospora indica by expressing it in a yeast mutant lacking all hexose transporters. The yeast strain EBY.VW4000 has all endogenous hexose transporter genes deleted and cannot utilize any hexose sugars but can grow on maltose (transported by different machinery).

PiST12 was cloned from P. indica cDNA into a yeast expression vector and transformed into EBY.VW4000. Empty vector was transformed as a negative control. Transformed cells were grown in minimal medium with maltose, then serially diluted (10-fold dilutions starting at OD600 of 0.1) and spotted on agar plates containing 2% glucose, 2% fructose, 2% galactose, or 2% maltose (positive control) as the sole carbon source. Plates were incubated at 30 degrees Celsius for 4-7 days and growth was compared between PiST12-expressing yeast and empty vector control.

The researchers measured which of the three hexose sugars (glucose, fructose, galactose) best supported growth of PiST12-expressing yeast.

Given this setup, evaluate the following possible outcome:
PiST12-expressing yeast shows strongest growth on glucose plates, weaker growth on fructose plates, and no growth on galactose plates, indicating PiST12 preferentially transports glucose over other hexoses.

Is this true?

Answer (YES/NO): NO